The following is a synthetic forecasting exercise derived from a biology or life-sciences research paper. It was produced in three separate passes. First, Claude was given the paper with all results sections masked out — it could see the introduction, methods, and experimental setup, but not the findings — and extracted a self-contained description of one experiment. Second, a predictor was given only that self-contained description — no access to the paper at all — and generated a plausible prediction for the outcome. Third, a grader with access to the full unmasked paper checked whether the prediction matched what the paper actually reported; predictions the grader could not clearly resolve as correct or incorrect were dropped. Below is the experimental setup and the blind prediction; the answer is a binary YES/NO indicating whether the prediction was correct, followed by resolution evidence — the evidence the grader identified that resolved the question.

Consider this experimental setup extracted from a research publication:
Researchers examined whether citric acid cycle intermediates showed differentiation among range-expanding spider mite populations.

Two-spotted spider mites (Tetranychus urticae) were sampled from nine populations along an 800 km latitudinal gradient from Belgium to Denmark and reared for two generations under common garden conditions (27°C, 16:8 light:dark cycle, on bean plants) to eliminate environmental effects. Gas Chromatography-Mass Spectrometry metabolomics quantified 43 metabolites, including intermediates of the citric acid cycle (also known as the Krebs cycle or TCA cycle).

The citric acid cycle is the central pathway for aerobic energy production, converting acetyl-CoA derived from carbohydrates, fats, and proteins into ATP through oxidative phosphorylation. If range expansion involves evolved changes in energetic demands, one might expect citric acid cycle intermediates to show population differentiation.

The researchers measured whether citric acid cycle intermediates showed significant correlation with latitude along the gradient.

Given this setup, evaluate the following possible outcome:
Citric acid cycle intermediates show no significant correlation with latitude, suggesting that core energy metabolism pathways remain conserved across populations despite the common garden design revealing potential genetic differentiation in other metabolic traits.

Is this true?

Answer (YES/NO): NO